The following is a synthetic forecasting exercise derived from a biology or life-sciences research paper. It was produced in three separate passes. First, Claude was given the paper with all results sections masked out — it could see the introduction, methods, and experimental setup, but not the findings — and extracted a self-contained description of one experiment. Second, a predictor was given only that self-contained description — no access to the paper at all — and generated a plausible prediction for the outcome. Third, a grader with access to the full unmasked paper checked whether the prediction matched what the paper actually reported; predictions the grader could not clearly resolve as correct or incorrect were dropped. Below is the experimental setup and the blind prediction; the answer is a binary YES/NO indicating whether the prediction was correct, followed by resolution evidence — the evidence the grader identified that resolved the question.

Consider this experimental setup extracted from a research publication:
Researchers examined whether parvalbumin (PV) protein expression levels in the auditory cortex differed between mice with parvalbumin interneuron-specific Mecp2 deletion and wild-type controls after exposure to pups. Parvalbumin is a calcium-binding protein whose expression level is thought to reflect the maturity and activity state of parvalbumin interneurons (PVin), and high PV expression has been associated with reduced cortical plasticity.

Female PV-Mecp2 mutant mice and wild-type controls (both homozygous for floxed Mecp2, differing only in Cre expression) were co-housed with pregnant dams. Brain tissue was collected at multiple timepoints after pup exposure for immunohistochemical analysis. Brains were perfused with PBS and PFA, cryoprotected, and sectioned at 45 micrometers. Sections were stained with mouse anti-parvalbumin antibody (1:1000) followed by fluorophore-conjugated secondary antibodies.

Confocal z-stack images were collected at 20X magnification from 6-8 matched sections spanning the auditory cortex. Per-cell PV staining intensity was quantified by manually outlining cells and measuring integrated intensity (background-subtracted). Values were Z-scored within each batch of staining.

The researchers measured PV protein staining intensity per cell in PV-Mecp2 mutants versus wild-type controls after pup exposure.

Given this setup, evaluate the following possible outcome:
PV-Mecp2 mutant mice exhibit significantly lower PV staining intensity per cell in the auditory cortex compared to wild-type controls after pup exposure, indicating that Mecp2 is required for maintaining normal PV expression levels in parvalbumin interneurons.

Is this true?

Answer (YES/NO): NO